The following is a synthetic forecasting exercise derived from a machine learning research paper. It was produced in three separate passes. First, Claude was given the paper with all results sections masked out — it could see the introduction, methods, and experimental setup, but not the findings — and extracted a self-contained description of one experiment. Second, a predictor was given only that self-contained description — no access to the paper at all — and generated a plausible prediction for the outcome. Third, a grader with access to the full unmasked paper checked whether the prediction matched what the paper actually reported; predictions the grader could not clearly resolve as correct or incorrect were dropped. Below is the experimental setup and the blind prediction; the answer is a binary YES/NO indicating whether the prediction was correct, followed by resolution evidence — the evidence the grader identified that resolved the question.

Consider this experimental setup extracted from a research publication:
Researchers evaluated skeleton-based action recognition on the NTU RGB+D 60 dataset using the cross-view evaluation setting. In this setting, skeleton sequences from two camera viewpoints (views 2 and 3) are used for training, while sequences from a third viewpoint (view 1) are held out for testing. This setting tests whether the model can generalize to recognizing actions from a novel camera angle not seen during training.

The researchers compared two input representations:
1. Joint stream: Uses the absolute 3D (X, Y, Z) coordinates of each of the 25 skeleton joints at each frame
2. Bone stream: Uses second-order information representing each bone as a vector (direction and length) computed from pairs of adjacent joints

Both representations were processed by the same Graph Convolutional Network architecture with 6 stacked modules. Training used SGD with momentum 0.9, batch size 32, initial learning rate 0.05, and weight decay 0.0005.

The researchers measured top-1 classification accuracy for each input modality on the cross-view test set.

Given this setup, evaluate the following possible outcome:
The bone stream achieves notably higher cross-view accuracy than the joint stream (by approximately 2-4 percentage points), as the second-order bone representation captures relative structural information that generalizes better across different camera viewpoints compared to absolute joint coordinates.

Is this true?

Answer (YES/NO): NO